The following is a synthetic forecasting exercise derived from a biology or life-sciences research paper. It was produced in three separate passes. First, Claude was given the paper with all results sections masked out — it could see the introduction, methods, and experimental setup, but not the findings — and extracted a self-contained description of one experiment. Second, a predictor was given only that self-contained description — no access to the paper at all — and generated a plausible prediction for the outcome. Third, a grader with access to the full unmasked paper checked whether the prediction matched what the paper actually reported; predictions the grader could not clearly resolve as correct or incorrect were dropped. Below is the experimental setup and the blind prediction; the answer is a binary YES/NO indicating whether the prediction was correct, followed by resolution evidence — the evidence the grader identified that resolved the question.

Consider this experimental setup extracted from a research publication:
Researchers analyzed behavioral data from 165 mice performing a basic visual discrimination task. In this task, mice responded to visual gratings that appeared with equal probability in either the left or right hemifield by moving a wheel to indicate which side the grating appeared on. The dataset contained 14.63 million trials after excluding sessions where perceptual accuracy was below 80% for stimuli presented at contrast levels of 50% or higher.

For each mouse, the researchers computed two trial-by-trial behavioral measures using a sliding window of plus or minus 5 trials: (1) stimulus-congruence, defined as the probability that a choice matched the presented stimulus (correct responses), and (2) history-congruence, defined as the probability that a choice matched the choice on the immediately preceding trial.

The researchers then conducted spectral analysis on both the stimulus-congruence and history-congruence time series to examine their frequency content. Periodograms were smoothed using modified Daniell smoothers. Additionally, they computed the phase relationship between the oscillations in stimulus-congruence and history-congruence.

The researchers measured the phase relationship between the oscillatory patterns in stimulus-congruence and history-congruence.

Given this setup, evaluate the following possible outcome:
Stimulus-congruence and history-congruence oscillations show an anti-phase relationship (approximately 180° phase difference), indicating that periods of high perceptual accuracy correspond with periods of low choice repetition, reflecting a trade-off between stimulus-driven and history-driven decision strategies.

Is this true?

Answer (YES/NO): YES